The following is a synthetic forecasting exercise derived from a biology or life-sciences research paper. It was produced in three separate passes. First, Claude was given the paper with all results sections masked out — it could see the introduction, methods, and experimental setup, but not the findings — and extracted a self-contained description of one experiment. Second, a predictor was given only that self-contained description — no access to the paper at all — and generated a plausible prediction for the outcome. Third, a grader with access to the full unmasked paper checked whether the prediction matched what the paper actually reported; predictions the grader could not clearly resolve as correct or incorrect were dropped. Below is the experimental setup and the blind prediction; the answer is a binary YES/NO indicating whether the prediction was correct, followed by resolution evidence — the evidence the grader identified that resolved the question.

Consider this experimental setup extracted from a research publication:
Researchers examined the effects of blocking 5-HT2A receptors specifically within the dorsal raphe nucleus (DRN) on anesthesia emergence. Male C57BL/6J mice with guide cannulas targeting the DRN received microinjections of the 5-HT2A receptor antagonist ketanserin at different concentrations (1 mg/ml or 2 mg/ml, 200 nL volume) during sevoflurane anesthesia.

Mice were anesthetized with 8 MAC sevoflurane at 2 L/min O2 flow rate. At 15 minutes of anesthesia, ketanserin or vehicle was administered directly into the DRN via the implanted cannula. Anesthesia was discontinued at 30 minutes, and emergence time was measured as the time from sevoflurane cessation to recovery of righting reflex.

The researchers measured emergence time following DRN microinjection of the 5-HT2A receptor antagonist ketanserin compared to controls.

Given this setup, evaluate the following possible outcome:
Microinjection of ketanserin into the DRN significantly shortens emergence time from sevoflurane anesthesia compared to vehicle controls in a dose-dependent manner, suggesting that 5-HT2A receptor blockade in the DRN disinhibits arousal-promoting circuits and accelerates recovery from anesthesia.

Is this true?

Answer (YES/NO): YES